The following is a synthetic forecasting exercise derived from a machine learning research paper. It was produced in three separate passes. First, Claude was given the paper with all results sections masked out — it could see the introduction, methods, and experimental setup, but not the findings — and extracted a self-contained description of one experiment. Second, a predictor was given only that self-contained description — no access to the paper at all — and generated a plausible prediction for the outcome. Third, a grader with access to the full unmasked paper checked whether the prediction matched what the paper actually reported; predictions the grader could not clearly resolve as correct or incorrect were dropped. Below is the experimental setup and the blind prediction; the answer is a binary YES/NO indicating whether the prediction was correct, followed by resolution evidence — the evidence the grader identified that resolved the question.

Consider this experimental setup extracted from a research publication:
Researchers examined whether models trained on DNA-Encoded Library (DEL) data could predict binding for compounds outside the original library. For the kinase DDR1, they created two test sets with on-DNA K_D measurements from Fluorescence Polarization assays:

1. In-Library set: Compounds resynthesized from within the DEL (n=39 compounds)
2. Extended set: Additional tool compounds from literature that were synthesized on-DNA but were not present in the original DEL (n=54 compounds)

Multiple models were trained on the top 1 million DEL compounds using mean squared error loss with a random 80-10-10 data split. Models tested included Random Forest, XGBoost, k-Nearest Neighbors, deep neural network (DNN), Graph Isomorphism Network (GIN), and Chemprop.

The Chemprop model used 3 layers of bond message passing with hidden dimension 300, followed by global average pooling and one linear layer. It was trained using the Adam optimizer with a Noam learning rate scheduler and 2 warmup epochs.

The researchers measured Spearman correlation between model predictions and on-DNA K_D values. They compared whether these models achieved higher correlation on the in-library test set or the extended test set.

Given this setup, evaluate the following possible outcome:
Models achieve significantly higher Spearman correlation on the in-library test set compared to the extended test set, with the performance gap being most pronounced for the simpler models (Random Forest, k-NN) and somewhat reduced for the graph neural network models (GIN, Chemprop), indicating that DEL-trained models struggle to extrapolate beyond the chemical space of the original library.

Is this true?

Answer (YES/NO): NO